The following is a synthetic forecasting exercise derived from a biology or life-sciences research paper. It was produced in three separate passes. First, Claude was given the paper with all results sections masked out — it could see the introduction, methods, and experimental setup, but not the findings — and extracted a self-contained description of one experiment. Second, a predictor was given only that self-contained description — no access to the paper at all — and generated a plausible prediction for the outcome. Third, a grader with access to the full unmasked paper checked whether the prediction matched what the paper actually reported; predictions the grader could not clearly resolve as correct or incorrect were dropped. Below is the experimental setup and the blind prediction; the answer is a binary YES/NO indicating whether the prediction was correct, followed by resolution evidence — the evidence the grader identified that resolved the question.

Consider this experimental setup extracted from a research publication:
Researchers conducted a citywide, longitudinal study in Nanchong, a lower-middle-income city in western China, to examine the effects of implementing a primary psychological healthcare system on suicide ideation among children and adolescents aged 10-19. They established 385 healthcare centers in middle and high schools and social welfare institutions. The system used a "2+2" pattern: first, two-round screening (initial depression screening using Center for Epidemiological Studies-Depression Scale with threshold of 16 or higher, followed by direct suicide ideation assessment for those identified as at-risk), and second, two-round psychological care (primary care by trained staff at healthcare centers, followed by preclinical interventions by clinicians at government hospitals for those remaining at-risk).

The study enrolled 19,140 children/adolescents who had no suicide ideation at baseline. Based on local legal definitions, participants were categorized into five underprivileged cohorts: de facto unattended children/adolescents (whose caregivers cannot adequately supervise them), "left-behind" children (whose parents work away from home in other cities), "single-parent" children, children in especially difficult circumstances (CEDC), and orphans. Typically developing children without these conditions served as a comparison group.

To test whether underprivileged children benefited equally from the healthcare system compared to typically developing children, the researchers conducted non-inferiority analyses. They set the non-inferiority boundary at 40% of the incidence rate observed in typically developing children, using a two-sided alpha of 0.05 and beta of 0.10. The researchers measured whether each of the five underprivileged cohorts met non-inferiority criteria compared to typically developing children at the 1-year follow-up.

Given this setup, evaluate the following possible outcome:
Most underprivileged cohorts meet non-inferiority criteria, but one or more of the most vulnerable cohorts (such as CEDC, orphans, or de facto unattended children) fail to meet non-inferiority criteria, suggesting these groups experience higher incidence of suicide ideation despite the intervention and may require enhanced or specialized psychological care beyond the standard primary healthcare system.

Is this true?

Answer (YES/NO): NO